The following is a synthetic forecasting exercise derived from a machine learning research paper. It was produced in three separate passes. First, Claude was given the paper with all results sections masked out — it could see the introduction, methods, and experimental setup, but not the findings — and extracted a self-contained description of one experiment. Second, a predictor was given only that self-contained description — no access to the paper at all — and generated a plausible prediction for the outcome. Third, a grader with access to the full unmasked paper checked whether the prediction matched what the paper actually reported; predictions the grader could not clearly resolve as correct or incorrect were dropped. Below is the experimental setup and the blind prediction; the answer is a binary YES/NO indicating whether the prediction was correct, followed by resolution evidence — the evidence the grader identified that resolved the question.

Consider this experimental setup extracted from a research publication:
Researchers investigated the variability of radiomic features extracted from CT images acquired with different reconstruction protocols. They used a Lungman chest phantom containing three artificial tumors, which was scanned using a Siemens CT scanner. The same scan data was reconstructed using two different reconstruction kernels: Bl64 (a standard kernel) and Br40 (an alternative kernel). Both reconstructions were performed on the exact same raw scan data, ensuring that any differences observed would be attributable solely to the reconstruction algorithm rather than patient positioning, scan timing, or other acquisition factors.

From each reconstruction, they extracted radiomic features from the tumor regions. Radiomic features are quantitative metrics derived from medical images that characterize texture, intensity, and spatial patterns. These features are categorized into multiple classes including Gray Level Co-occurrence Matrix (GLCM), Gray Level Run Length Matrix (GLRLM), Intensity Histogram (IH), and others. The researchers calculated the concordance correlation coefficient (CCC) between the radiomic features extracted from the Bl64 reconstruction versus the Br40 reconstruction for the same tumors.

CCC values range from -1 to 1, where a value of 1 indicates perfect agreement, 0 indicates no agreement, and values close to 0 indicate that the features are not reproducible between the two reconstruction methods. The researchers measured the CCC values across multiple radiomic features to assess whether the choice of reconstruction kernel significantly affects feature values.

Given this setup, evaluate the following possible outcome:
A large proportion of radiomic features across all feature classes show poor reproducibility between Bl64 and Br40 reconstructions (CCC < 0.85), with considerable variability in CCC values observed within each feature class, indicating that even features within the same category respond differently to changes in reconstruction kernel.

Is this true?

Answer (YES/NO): YES